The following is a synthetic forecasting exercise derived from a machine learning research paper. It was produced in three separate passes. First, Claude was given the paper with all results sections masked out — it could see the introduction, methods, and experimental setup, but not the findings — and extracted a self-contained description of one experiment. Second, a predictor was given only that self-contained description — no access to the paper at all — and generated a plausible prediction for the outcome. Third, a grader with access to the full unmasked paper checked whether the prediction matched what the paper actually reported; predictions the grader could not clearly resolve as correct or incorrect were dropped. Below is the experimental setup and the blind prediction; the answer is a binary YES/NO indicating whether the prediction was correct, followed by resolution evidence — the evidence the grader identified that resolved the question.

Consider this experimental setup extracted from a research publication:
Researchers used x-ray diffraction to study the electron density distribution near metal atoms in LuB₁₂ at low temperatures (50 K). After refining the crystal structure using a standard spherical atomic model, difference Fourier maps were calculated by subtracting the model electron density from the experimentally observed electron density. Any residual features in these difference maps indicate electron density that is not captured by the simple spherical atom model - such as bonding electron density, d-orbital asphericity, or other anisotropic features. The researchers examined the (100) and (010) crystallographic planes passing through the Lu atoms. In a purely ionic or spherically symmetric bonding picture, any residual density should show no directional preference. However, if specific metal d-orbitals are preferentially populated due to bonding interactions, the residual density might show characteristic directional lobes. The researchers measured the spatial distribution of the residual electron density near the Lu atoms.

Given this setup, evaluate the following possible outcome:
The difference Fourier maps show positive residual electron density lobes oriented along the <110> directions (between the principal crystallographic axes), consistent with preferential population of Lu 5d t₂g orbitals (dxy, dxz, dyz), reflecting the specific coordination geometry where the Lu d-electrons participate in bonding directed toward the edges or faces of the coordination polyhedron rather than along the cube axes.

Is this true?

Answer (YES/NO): NO